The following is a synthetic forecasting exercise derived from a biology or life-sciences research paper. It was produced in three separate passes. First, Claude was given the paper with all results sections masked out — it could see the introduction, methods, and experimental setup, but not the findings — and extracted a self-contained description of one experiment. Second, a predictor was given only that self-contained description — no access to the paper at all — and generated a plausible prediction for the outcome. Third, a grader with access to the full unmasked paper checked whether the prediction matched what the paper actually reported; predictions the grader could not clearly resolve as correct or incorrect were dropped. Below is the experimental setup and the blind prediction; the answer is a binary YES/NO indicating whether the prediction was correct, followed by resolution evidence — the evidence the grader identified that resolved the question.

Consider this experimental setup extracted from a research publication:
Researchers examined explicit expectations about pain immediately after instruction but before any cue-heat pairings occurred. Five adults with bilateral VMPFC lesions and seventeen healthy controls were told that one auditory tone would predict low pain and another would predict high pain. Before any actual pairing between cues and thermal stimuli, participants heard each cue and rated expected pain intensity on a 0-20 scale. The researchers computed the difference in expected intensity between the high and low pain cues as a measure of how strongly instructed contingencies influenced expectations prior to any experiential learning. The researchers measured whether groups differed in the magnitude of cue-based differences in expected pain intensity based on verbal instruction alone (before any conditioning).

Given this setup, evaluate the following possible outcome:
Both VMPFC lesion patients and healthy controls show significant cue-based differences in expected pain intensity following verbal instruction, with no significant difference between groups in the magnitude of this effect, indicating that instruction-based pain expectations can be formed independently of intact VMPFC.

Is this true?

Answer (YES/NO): NO